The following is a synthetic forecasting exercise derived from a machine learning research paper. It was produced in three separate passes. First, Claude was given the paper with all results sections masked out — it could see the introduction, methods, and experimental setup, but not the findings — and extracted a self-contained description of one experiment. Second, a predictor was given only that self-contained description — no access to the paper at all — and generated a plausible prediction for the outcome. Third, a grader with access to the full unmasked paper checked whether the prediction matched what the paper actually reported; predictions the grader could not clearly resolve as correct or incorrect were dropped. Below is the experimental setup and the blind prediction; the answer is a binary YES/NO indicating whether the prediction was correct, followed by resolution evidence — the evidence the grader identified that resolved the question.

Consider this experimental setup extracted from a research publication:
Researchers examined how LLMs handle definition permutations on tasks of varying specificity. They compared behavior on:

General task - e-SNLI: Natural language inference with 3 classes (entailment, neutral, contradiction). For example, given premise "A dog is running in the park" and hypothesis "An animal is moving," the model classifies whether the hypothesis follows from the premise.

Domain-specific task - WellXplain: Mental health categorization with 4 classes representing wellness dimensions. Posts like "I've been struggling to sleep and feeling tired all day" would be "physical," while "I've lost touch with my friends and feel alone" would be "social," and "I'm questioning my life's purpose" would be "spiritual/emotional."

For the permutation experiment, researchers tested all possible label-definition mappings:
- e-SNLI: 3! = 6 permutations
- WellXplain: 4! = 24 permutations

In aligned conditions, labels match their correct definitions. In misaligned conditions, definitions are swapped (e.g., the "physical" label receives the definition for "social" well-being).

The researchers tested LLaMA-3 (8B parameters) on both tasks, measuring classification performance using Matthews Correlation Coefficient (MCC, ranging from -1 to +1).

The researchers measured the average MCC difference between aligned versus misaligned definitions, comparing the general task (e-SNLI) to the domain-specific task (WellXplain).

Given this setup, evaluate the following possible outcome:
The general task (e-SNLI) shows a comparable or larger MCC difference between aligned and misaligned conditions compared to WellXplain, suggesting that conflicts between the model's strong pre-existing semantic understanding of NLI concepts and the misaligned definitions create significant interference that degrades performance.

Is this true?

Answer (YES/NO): YES